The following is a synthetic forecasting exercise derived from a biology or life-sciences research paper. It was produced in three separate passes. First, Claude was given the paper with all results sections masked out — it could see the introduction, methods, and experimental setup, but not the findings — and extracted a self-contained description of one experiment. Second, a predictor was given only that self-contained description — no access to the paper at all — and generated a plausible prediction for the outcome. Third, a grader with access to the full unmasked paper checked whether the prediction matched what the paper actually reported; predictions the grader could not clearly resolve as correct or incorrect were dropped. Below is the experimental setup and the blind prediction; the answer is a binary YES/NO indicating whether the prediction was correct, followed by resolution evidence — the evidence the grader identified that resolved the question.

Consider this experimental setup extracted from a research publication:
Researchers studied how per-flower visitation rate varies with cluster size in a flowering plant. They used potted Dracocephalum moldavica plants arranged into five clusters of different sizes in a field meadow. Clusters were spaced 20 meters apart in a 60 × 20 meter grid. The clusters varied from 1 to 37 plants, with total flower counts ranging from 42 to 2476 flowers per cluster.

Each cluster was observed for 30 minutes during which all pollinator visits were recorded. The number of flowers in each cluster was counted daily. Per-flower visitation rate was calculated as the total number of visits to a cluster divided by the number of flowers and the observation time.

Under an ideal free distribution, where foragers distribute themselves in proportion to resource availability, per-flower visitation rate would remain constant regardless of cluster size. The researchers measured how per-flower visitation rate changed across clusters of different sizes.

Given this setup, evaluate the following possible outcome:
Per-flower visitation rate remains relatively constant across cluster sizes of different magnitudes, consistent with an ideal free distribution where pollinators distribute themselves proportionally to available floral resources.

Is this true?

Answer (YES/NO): NO